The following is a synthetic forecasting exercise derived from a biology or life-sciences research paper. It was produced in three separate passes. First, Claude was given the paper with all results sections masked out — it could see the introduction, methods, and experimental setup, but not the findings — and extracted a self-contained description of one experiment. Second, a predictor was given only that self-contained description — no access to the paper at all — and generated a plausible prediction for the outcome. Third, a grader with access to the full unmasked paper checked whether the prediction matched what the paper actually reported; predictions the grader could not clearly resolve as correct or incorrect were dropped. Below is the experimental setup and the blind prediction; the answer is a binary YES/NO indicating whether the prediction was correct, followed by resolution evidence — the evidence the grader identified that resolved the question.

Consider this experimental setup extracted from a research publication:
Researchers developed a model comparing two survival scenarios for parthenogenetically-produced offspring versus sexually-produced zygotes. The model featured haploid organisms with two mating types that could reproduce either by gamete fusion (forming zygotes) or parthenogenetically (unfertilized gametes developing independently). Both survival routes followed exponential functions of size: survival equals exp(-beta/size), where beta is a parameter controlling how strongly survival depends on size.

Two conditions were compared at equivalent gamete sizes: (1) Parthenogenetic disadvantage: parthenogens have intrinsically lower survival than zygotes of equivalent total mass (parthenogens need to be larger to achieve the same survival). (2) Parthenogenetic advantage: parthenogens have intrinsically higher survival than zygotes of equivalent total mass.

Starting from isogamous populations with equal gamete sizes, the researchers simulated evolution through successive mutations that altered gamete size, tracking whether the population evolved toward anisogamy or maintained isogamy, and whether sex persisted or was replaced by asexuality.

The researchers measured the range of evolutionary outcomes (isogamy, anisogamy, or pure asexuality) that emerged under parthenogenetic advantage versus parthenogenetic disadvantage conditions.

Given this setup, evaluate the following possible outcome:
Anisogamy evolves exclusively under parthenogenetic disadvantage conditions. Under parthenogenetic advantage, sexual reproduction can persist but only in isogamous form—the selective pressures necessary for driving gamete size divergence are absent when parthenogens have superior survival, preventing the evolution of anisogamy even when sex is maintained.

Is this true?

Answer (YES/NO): NO